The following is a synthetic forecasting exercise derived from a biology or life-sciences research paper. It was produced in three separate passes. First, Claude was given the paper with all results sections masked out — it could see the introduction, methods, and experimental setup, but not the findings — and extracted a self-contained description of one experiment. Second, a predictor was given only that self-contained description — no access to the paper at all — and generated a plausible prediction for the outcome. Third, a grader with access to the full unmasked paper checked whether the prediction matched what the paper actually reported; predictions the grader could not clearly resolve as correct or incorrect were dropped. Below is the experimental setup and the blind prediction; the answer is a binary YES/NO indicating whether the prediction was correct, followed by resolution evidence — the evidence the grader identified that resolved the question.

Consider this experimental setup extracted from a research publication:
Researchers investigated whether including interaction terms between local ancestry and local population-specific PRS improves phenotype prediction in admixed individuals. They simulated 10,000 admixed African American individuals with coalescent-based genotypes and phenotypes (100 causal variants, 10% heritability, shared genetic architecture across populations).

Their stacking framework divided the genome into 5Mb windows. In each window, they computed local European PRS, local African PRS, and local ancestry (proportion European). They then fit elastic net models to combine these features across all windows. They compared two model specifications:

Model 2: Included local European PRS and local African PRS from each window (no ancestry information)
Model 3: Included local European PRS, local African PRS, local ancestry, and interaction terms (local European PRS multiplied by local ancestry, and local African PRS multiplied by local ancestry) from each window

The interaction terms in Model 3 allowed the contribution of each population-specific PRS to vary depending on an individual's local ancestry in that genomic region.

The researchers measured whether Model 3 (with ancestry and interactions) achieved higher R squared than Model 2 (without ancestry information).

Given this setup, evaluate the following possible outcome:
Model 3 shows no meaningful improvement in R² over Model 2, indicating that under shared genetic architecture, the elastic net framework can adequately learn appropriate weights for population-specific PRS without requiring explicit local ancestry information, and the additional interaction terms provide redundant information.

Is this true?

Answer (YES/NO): YES